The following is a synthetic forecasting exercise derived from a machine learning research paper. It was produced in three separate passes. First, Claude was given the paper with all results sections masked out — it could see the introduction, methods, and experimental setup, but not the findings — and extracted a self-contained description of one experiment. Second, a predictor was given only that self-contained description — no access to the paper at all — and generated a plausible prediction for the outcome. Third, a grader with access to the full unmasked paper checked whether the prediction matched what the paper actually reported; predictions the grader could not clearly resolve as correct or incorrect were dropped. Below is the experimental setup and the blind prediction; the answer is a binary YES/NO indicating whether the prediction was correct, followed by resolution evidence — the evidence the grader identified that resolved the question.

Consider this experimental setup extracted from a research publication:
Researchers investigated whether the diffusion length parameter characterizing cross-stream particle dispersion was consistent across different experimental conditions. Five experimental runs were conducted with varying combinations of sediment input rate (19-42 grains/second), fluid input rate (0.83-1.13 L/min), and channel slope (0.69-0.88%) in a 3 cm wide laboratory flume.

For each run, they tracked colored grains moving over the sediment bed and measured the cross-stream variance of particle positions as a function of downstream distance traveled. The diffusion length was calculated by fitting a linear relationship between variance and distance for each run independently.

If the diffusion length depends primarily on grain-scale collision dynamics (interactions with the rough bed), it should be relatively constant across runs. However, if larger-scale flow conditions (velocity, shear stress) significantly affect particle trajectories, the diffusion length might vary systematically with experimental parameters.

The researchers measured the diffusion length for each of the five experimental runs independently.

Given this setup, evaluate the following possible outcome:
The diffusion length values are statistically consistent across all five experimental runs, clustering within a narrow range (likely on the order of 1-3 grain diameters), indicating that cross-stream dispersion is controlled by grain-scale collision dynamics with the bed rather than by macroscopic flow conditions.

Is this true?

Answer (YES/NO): NO